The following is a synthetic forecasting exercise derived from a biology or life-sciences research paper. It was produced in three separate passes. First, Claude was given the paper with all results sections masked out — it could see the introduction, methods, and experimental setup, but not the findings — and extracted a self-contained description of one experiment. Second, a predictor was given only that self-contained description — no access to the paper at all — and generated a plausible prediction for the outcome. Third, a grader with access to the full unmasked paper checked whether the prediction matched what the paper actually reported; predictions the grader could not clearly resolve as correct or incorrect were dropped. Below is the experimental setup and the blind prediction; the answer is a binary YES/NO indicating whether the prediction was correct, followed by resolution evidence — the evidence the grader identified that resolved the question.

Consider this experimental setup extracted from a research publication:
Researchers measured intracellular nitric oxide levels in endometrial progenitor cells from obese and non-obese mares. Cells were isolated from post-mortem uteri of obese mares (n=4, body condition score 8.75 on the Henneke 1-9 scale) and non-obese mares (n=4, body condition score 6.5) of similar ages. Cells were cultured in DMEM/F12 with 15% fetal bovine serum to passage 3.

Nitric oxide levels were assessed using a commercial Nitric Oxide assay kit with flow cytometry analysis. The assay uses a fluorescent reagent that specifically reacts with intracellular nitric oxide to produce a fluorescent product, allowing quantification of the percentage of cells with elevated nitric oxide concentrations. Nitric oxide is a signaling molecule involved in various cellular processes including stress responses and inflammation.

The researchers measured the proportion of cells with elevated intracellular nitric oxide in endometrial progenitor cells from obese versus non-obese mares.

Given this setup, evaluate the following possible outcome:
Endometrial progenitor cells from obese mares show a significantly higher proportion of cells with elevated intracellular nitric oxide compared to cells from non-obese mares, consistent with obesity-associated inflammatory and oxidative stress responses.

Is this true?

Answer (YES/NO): YES